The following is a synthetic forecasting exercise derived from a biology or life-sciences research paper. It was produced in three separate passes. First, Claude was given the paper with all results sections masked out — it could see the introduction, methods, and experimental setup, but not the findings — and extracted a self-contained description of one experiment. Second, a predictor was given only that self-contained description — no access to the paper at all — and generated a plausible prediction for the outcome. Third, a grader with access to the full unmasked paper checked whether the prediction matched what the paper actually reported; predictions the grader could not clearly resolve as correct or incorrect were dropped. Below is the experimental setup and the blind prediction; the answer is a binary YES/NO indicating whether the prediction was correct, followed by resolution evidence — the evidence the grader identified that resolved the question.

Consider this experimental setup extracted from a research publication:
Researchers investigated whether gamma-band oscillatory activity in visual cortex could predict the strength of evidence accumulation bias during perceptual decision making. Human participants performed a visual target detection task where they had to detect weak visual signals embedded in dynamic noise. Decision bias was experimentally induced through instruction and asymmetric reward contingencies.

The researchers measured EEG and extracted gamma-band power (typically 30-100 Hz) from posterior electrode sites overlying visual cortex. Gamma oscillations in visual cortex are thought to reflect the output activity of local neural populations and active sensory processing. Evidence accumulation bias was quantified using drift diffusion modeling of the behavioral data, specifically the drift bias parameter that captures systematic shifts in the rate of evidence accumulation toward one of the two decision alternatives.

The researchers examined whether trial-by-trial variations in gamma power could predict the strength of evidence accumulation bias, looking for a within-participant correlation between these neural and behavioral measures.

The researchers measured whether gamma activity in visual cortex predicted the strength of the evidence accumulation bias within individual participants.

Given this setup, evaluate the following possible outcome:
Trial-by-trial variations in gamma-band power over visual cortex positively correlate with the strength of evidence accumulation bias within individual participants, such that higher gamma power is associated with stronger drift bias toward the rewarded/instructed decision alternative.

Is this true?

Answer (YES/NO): YES